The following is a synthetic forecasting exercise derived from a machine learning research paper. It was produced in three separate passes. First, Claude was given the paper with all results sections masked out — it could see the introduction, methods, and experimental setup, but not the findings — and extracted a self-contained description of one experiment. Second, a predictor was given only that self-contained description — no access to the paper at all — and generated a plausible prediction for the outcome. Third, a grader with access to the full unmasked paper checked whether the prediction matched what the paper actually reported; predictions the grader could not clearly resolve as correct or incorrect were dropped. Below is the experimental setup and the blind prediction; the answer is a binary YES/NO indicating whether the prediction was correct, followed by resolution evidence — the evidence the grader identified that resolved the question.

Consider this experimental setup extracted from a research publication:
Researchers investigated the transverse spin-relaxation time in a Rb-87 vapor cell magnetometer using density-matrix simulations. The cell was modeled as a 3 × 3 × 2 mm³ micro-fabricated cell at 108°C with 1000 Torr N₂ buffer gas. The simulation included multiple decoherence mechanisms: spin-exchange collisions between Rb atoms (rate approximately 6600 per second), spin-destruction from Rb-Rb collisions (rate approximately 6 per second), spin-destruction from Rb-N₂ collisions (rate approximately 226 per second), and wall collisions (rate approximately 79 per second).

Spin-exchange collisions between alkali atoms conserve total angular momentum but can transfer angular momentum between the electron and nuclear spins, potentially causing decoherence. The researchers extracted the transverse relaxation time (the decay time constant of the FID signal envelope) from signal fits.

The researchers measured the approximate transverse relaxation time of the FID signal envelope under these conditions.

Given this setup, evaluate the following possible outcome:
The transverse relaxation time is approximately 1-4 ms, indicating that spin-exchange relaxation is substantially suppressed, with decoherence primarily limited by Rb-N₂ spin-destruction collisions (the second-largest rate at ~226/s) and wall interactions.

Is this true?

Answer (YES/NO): NO